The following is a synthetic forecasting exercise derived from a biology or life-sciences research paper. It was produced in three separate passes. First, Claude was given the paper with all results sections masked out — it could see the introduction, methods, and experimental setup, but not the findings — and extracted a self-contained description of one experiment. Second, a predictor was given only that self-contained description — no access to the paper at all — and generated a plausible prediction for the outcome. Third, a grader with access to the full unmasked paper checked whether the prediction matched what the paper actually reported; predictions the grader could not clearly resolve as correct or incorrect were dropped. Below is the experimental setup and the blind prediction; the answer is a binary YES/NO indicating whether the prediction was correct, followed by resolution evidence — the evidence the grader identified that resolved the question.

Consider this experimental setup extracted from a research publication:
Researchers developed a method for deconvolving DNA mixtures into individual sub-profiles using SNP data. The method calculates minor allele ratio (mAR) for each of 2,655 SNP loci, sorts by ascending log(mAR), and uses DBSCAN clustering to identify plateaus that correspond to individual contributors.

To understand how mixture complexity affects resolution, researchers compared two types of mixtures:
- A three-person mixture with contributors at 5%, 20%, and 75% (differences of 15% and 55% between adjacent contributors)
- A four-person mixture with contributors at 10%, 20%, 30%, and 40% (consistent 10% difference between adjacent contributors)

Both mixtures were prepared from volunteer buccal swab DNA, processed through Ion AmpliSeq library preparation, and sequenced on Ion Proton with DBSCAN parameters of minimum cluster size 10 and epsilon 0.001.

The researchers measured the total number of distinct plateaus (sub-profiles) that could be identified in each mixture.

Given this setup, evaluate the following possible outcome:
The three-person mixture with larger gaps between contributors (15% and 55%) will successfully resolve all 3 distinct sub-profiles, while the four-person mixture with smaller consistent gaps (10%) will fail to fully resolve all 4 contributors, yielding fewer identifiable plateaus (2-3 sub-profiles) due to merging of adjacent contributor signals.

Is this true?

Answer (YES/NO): NO